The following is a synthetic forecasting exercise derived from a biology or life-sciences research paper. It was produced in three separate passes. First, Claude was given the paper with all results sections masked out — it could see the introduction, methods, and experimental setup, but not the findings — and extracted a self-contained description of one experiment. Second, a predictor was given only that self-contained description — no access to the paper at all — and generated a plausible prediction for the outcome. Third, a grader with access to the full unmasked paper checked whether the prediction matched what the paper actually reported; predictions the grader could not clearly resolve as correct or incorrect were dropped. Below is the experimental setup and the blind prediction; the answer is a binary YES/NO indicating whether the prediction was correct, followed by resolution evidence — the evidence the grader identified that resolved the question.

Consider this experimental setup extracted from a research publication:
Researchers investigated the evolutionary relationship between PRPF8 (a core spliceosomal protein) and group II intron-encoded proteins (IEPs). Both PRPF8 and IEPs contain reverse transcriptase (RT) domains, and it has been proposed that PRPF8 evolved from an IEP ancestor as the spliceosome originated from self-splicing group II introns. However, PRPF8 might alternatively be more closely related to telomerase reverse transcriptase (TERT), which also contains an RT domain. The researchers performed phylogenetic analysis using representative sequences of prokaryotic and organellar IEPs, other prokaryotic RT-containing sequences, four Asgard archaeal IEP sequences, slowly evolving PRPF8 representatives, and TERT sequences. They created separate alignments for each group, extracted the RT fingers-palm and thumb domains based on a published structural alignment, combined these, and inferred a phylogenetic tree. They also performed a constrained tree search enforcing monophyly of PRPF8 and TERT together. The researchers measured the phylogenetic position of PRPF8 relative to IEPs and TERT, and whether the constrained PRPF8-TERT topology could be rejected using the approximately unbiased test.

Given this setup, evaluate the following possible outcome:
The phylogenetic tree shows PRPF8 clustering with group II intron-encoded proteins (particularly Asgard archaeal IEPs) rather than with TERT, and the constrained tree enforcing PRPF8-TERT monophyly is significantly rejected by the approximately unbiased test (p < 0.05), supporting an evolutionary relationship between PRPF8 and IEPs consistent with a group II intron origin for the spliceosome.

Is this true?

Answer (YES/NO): NO